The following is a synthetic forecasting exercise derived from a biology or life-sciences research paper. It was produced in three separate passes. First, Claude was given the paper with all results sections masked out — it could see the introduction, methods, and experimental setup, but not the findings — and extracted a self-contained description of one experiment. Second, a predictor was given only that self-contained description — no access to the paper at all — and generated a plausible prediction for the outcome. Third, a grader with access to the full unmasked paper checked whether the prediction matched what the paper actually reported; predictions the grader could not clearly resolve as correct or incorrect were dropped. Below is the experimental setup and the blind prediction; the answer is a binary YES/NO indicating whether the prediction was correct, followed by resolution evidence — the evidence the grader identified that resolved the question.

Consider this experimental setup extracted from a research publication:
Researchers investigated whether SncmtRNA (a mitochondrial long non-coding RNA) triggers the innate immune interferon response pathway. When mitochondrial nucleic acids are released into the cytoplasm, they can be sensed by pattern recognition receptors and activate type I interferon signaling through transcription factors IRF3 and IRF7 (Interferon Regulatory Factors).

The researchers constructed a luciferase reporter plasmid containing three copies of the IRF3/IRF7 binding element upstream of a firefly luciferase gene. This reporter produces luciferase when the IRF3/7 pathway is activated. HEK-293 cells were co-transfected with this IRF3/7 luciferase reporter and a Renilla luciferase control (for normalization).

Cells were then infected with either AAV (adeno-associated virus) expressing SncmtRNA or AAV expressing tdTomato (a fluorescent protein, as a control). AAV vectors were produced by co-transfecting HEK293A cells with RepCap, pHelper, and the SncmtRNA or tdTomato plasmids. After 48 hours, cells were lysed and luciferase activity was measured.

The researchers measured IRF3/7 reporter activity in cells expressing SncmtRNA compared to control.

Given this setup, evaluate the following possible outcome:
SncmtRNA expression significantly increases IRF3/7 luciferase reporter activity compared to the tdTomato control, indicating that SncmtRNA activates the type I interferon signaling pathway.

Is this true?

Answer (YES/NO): YES